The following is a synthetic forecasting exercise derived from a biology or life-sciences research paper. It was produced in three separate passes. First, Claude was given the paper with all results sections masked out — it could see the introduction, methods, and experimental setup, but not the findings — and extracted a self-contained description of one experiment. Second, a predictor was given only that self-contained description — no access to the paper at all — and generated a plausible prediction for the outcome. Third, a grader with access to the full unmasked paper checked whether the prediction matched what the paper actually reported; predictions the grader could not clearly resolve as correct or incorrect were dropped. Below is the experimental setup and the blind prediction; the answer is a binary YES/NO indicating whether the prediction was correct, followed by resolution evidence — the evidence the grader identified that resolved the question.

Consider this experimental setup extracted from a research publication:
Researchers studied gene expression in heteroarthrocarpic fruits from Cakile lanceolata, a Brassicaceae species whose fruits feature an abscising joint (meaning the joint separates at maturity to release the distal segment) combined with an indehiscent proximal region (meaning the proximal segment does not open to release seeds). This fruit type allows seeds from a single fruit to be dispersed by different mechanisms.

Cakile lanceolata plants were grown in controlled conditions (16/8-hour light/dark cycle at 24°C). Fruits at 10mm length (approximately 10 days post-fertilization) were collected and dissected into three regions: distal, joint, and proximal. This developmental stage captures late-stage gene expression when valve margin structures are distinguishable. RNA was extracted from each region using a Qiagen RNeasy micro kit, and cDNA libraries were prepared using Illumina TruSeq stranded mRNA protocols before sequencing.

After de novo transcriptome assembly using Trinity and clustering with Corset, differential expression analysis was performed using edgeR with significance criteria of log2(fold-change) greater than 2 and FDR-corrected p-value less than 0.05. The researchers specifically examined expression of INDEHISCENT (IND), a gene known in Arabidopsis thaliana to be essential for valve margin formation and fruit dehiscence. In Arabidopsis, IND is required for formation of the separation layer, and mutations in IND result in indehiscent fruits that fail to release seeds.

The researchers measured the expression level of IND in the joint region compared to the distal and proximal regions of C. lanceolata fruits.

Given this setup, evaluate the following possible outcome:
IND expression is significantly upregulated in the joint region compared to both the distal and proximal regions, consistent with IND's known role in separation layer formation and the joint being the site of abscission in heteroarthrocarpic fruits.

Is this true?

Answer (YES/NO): YES